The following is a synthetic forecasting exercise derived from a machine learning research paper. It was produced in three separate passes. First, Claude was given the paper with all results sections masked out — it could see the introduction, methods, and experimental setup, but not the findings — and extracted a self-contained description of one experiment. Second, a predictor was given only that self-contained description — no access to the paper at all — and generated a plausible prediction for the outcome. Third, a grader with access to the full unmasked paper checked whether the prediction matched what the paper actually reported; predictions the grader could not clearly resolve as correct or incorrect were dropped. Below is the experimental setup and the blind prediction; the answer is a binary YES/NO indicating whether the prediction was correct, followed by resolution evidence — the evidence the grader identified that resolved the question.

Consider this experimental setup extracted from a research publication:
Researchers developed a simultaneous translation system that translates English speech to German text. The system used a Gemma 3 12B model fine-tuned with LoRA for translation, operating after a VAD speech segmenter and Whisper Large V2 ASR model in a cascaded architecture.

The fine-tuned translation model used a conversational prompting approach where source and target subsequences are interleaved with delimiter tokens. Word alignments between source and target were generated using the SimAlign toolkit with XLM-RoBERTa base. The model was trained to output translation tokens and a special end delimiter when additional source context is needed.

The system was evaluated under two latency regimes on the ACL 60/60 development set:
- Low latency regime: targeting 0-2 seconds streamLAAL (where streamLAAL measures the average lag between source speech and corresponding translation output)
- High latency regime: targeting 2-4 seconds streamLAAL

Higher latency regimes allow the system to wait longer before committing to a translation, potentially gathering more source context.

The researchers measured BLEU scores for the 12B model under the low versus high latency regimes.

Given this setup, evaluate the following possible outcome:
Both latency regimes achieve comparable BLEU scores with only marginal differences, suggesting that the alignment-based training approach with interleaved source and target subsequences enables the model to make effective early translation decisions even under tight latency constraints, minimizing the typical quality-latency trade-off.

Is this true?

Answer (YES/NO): NO